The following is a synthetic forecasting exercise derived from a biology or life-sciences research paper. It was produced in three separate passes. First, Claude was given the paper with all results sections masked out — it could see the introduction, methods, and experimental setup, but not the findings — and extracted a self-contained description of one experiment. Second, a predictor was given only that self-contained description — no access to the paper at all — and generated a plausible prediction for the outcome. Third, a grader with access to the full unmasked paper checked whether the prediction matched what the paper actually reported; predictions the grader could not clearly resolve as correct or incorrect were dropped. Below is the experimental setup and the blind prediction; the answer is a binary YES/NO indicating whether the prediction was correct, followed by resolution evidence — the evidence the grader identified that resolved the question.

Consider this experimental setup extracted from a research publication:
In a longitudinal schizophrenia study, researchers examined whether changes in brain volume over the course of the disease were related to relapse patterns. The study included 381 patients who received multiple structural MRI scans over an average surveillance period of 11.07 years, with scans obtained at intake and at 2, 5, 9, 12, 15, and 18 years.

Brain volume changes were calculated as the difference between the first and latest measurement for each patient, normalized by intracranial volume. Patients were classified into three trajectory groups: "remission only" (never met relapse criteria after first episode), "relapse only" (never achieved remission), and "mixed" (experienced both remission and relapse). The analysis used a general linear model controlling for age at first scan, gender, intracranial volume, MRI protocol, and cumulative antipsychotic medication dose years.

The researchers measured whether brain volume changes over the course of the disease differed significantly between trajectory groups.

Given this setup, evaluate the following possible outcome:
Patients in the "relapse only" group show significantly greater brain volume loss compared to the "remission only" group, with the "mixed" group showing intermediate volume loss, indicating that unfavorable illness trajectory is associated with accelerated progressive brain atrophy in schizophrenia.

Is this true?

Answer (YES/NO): NO